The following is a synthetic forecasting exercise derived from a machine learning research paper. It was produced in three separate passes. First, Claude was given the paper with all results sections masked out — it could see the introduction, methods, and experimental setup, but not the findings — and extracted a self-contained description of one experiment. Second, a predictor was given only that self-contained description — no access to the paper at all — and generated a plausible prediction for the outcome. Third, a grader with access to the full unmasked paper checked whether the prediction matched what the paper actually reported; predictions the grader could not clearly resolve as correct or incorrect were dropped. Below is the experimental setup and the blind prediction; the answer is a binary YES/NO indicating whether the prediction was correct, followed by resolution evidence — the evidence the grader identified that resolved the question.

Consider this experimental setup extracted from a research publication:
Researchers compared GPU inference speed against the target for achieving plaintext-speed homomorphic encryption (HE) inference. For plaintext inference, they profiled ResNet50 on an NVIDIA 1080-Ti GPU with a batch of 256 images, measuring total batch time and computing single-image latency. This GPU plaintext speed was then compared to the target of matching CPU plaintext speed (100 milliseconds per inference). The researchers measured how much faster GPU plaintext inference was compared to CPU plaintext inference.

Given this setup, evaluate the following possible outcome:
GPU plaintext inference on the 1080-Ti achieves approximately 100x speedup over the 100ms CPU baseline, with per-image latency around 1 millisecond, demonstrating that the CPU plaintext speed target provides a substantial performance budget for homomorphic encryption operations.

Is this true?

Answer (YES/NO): NO